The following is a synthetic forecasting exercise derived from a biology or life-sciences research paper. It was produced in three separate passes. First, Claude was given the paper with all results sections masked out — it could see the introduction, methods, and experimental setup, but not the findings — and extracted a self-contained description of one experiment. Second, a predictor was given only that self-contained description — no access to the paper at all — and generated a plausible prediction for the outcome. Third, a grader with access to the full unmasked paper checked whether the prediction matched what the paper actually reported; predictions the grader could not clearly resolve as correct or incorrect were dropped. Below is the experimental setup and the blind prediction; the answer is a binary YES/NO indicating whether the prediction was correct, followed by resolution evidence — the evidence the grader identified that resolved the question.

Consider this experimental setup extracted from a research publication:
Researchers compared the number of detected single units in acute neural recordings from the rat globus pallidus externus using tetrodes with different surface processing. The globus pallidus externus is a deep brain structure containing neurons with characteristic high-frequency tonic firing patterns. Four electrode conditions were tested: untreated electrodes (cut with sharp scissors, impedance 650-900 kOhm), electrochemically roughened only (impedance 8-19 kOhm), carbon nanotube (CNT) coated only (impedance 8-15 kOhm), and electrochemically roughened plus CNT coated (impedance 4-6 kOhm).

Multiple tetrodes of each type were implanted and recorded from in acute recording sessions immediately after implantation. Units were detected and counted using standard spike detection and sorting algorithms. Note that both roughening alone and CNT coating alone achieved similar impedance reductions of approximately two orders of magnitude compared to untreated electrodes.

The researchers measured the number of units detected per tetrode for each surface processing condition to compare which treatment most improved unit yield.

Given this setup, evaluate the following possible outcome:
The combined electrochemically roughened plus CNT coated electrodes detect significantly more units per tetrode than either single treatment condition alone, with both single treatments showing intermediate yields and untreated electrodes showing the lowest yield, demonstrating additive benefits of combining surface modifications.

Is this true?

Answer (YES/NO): NO